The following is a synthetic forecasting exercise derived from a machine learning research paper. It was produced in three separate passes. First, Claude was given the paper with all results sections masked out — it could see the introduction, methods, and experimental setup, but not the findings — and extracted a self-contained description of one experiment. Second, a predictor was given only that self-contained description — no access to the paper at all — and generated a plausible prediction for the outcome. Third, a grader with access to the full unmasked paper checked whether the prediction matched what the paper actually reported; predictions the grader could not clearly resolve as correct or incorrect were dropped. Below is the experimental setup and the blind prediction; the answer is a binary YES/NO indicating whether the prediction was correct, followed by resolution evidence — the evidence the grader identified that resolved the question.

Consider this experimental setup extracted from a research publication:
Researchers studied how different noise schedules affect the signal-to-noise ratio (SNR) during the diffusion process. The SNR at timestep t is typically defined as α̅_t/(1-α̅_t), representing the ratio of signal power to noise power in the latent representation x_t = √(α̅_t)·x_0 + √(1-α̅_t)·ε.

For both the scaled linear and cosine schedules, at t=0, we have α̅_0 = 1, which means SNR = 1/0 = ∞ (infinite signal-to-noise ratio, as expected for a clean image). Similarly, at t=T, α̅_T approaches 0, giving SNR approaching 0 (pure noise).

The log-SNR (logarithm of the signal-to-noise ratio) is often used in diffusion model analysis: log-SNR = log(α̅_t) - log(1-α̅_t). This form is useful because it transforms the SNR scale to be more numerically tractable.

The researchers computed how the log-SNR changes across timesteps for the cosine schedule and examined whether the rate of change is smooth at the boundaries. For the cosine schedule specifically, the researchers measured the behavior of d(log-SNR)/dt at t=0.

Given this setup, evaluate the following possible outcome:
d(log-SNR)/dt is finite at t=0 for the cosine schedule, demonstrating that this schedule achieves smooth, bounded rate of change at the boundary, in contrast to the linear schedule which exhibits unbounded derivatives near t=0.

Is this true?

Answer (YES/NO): NO